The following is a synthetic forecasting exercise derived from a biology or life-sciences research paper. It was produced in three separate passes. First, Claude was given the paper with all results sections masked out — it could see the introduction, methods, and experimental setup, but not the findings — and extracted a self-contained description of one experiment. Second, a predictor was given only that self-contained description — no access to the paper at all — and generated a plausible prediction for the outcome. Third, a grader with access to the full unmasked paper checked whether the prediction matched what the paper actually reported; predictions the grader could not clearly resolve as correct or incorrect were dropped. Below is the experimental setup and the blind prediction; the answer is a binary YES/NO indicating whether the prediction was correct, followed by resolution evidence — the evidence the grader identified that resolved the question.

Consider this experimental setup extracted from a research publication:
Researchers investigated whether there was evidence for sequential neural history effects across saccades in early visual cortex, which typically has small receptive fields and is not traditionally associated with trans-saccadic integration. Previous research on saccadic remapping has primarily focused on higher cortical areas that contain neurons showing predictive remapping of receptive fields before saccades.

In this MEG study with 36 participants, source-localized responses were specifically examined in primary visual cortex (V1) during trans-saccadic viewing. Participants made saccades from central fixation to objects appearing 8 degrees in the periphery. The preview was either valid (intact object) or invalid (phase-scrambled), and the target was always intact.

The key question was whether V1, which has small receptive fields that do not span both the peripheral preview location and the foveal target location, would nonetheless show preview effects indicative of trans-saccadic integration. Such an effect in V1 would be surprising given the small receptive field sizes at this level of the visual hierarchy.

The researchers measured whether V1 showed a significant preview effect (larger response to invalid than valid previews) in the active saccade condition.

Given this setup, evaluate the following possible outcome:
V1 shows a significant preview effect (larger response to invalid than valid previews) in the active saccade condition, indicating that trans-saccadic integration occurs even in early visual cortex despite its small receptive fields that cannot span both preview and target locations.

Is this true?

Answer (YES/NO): YES